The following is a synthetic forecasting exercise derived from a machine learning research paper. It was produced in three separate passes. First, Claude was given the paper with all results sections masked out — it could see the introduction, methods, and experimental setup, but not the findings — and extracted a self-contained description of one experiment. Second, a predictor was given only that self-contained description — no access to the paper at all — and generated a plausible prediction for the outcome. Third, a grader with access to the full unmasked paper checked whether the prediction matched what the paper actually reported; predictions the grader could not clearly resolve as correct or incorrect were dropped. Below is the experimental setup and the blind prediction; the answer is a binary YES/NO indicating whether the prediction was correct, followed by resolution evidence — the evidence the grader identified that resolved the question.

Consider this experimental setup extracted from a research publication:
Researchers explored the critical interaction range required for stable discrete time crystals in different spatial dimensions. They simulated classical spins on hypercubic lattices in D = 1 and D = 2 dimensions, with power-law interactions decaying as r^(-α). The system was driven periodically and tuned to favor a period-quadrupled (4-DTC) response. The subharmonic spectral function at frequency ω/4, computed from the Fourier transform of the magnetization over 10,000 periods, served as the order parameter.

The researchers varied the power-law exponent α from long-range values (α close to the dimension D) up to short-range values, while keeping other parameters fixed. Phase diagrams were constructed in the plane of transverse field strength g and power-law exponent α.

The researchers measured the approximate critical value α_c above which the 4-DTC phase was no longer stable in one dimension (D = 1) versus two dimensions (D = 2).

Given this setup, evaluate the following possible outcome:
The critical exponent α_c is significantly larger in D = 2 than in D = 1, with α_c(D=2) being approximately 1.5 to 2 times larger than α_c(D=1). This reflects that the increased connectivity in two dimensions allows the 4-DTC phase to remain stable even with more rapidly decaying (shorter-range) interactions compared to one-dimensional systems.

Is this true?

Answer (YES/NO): NO